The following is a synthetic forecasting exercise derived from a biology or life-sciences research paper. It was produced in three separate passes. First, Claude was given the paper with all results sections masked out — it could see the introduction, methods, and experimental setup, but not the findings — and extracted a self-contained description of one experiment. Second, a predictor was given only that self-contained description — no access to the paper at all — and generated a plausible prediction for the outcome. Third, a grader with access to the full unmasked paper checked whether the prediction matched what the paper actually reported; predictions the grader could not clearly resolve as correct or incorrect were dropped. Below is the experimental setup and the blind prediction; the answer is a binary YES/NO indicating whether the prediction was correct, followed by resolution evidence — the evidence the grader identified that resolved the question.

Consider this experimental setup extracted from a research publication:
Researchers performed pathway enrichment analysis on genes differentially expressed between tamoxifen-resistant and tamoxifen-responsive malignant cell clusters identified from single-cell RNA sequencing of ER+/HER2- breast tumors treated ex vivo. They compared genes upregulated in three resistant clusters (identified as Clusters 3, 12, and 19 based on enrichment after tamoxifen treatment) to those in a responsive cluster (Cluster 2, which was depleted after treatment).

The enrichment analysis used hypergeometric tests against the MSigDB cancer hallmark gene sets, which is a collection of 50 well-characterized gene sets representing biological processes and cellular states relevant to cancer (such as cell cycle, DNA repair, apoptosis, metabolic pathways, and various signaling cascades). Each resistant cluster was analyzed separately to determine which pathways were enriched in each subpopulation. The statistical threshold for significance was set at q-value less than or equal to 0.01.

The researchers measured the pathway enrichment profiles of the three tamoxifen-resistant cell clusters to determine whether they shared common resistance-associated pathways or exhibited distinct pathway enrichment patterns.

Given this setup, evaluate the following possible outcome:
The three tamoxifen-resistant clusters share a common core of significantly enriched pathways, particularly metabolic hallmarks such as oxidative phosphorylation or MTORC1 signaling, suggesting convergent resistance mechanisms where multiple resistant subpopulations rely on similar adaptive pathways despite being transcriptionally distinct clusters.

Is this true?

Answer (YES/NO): NO